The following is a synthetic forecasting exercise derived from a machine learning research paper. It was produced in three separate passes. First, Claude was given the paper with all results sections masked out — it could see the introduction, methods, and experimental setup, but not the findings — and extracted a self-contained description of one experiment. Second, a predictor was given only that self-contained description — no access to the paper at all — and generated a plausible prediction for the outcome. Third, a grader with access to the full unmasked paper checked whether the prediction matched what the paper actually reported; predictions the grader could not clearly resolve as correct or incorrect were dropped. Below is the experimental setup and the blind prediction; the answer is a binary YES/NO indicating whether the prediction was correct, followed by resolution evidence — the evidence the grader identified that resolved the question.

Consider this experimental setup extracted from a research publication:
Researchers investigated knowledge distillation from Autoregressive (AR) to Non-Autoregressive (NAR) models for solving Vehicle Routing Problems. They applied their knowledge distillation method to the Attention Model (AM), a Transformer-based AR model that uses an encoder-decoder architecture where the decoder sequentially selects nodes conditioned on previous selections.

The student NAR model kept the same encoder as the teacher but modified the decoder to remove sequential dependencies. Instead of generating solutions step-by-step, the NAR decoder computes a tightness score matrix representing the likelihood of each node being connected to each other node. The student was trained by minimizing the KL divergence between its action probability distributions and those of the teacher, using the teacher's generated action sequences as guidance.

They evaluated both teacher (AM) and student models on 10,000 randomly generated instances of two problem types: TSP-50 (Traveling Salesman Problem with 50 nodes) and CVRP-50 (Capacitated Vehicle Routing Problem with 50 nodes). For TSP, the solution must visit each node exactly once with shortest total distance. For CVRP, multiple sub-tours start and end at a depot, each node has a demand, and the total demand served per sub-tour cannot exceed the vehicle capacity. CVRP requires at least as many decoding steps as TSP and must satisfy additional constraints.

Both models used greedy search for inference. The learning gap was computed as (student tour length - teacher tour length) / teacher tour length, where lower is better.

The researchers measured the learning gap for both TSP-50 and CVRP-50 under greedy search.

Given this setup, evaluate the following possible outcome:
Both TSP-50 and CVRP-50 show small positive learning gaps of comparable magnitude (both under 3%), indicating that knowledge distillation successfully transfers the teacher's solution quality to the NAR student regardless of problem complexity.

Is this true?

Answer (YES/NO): NO